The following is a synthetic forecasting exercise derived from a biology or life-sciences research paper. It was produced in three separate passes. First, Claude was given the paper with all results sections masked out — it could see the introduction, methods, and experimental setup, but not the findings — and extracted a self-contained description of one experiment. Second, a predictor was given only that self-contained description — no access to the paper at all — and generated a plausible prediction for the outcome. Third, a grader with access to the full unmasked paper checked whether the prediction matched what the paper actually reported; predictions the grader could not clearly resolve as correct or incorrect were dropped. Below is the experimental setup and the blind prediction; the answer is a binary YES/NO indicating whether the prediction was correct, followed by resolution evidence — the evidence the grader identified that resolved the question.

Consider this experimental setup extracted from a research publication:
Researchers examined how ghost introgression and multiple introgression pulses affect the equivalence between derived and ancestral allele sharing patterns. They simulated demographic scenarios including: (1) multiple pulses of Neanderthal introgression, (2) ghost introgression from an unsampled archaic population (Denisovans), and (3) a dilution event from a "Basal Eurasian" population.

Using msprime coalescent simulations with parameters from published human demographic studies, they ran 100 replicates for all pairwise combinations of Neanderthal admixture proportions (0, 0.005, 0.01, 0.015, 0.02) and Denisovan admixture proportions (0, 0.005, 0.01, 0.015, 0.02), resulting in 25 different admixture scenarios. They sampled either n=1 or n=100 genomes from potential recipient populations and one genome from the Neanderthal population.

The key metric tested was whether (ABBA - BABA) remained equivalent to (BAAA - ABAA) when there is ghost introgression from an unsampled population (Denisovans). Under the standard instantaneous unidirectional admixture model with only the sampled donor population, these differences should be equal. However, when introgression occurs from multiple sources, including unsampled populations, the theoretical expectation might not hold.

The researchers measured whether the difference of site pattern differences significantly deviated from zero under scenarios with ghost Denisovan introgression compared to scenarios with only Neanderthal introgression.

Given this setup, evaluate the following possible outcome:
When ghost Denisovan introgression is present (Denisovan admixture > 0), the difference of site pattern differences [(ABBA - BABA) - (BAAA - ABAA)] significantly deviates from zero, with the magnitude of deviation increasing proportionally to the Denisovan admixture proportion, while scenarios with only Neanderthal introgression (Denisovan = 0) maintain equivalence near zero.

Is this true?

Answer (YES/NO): NO